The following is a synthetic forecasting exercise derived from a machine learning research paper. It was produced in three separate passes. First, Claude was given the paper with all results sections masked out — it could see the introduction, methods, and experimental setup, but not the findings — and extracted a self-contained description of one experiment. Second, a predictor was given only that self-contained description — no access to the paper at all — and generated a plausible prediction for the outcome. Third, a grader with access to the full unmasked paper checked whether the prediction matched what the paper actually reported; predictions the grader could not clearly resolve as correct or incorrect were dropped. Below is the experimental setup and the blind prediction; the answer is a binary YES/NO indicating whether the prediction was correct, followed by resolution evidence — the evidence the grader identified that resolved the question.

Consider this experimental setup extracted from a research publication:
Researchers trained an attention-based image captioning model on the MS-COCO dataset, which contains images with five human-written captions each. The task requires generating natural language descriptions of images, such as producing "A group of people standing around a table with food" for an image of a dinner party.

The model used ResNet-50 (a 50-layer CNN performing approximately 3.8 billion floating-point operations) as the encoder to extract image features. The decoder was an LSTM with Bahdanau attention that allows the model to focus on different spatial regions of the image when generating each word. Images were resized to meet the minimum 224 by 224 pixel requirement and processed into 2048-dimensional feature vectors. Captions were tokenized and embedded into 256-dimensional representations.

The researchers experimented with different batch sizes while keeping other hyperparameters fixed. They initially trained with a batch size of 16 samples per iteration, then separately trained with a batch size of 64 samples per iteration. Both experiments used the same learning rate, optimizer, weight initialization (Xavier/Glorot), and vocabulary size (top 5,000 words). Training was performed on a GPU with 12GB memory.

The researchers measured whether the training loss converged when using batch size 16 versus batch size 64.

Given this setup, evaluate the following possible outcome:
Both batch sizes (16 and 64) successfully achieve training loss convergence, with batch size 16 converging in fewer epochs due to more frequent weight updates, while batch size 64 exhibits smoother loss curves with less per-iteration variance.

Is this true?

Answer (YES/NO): NO